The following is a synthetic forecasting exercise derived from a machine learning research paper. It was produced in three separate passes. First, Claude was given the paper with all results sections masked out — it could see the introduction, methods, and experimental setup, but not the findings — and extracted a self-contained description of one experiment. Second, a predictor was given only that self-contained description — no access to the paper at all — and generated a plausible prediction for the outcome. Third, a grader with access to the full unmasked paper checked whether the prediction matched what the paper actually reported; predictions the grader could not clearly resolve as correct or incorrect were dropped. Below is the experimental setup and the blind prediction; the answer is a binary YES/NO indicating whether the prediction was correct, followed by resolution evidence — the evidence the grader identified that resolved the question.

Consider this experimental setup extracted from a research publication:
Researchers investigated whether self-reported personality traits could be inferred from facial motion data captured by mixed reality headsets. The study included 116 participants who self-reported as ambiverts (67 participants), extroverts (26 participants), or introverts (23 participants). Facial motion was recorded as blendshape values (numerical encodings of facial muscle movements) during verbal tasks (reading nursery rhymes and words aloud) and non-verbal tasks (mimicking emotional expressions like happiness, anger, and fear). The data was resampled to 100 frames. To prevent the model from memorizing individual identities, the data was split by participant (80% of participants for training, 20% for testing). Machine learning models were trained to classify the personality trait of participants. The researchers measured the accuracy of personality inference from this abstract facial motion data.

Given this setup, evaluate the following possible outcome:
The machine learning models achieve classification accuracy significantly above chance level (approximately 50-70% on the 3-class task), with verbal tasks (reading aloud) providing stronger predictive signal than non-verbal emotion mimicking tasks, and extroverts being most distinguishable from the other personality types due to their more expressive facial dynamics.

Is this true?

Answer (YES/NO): NO